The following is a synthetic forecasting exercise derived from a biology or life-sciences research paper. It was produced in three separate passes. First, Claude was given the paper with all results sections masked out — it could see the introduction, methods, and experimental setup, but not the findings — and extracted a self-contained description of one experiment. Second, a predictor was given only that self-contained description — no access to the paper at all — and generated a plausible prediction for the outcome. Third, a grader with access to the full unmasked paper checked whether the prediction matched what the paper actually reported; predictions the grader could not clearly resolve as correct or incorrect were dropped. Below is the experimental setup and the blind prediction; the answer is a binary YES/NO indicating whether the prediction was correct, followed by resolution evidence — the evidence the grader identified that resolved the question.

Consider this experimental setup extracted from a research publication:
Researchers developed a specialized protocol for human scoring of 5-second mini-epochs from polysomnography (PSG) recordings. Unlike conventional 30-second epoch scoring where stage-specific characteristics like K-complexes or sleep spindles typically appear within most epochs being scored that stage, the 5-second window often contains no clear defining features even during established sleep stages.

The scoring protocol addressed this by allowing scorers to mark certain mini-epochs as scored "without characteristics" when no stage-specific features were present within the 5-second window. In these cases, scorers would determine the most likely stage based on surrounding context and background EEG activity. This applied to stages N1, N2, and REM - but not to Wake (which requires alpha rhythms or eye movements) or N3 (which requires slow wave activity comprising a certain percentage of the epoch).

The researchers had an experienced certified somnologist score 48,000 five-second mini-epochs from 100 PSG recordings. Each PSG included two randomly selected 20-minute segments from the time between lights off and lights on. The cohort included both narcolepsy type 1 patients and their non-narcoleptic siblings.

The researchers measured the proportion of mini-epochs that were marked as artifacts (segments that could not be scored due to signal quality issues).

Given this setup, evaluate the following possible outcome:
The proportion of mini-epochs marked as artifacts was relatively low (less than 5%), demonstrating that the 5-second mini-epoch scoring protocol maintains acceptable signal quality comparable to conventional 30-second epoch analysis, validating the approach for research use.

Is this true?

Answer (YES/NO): NO